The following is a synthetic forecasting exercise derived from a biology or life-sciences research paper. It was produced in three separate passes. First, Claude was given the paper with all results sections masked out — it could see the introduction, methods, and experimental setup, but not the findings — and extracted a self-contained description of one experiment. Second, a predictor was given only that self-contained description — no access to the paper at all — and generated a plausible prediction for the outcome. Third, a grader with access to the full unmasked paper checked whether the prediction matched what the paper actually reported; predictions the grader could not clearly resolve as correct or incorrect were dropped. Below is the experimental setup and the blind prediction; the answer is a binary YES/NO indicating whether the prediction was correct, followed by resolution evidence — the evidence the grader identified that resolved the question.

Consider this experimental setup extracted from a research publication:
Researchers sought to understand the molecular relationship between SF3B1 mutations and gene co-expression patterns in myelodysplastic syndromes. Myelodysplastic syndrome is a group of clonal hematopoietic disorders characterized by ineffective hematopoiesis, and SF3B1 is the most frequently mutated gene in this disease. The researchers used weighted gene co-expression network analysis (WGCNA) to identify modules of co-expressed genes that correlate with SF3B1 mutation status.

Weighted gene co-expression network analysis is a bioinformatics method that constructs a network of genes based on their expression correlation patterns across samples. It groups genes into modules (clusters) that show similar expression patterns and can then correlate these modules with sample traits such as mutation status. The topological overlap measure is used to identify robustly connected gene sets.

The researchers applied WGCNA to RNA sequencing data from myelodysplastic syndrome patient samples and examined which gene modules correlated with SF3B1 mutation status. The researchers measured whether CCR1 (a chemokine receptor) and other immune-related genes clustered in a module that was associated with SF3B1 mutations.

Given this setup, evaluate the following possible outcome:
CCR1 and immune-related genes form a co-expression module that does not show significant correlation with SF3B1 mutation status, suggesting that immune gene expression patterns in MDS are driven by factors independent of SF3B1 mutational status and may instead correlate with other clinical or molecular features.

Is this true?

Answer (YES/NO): NO